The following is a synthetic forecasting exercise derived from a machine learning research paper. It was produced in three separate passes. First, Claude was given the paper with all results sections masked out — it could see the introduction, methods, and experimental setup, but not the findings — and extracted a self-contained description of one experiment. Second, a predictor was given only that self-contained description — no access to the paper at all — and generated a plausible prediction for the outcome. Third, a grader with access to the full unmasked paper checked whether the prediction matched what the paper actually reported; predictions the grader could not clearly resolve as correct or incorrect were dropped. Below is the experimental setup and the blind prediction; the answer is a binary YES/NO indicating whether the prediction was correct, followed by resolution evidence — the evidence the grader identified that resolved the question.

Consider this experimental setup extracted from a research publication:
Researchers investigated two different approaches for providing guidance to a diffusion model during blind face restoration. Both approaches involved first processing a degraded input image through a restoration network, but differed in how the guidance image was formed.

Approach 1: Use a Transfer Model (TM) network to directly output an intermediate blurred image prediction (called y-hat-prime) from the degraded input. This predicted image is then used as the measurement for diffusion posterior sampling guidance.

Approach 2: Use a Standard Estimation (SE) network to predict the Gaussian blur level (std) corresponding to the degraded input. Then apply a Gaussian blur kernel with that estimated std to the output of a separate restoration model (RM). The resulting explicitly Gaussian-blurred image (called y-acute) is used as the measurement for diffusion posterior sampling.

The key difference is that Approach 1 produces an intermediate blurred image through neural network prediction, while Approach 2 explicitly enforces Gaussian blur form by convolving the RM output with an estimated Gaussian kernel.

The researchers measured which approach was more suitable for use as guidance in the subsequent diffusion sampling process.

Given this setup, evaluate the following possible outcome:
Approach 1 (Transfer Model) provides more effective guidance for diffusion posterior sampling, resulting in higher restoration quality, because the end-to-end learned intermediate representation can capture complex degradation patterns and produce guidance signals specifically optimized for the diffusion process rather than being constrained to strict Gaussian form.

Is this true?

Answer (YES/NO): NO